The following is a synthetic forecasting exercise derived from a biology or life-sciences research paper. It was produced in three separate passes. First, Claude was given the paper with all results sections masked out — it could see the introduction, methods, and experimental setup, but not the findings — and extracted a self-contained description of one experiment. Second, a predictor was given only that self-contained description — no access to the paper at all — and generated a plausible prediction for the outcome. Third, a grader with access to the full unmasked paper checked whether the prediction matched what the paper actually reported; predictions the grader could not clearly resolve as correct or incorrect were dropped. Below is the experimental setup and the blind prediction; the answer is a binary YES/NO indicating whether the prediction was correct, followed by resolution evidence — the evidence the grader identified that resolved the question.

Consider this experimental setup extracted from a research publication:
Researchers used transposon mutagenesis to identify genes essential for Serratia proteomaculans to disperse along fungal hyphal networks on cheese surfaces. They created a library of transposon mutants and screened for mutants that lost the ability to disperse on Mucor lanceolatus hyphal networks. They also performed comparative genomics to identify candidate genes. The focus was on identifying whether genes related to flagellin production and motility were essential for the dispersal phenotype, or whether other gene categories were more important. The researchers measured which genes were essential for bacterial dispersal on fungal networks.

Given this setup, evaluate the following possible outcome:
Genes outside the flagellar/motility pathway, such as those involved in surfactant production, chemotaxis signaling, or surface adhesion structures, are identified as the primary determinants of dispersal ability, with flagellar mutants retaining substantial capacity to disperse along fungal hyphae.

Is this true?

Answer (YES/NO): NO